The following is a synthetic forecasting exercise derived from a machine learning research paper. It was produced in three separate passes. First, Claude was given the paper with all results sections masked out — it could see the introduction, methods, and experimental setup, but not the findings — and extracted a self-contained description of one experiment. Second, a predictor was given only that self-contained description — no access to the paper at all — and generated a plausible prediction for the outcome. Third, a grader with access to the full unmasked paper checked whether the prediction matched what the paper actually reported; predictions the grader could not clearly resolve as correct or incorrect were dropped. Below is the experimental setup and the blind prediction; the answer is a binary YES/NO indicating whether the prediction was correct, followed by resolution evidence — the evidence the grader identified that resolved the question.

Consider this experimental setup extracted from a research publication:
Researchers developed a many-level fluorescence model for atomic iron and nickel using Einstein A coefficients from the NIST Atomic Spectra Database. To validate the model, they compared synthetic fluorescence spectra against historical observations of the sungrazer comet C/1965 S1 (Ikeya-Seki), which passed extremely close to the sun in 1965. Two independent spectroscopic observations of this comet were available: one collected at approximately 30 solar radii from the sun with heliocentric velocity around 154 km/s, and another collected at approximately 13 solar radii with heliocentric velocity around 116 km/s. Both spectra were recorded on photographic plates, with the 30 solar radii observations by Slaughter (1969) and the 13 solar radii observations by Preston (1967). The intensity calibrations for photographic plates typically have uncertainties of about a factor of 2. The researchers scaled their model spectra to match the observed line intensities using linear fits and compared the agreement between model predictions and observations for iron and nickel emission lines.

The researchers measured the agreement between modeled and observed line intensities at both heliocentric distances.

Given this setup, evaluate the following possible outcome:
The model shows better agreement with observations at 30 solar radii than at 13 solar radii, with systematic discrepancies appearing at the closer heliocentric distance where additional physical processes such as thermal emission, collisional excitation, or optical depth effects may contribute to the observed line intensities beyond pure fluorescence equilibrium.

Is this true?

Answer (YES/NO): NO